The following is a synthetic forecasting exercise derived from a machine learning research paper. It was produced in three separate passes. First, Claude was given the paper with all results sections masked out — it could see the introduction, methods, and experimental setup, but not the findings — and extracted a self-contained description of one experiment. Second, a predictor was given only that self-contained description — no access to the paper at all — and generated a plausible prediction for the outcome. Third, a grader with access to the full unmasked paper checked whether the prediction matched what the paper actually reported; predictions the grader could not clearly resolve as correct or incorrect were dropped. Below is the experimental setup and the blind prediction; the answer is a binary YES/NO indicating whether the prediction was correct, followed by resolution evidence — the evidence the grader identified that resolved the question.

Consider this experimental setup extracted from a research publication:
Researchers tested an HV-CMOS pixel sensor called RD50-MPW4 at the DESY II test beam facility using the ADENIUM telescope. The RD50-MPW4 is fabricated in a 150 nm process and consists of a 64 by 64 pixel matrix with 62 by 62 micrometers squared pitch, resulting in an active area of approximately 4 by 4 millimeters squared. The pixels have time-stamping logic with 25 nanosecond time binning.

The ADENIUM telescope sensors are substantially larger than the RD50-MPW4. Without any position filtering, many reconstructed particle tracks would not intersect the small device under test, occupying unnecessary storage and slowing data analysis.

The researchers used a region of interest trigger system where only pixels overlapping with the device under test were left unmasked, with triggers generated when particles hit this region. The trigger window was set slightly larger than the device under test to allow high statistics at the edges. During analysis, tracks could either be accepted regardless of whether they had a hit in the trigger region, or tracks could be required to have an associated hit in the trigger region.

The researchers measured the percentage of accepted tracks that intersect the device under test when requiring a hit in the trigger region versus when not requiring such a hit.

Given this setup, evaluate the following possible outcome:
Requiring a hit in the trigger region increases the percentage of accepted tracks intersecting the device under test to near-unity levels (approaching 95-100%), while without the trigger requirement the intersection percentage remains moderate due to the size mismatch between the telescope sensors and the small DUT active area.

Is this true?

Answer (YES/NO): NO